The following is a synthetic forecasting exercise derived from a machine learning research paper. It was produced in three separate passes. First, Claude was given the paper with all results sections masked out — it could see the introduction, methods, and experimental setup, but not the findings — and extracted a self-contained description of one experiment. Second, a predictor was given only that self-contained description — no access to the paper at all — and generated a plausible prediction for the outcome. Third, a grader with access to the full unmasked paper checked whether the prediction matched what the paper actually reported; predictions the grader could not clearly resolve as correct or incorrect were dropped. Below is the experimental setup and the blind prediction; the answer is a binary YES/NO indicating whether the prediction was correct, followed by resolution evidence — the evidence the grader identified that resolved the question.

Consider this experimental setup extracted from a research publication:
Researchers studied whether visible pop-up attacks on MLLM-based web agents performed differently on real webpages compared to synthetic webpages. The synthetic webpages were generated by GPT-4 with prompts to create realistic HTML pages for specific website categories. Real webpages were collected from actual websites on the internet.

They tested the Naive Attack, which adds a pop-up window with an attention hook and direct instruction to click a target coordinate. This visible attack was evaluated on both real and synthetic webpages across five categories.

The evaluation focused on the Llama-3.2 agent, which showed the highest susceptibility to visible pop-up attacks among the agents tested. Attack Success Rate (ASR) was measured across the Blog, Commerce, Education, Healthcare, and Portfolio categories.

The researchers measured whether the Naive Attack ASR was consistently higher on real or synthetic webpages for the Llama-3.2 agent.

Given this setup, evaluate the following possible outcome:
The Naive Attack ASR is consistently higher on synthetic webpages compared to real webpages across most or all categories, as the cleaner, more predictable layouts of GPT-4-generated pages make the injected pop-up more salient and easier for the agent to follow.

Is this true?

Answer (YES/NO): NO